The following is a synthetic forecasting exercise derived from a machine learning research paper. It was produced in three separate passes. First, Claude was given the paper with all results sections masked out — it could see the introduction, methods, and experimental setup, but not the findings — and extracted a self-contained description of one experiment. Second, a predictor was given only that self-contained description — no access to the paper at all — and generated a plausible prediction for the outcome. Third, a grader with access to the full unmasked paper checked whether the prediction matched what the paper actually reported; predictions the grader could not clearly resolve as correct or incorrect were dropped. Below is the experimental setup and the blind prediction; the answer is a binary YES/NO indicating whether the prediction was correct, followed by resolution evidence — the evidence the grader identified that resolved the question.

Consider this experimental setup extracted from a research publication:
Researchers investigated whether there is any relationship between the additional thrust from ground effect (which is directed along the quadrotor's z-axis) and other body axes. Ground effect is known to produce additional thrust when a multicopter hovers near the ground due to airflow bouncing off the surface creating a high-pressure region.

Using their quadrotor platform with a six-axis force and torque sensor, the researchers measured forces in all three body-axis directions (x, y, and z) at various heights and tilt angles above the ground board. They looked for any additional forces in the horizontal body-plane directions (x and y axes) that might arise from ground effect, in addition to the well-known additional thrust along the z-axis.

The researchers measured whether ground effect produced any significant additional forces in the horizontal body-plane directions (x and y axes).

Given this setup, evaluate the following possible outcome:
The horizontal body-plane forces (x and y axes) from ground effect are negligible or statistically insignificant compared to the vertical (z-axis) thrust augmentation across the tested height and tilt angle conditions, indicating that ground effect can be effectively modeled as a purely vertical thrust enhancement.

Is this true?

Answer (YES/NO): YES